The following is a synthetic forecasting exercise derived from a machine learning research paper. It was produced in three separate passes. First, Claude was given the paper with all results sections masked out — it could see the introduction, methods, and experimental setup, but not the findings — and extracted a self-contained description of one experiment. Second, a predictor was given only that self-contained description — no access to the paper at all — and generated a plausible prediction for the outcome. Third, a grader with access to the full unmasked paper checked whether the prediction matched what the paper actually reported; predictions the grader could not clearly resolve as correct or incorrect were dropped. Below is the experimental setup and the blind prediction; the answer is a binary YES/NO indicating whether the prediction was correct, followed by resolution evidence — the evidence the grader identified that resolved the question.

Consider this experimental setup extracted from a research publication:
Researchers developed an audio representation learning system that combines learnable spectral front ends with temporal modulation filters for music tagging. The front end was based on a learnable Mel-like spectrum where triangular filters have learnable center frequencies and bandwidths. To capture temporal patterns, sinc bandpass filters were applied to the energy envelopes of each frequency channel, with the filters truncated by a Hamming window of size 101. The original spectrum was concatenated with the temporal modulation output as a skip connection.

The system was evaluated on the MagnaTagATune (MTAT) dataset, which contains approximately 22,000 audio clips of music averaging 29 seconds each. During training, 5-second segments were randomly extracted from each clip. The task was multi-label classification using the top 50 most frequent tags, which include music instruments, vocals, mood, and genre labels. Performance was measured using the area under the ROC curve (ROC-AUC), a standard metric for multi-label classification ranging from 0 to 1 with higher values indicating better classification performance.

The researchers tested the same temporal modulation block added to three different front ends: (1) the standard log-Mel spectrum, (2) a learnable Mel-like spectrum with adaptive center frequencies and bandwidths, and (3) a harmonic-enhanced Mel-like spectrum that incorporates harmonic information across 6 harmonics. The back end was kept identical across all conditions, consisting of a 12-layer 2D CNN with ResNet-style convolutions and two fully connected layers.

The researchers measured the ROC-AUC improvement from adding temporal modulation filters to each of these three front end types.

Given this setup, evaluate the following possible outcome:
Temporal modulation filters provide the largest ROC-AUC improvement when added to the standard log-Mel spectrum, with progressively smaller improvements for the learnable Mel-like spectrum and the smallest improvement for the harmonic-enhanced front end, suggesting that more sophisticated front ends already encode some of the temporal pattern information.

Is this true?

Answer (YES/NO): YES